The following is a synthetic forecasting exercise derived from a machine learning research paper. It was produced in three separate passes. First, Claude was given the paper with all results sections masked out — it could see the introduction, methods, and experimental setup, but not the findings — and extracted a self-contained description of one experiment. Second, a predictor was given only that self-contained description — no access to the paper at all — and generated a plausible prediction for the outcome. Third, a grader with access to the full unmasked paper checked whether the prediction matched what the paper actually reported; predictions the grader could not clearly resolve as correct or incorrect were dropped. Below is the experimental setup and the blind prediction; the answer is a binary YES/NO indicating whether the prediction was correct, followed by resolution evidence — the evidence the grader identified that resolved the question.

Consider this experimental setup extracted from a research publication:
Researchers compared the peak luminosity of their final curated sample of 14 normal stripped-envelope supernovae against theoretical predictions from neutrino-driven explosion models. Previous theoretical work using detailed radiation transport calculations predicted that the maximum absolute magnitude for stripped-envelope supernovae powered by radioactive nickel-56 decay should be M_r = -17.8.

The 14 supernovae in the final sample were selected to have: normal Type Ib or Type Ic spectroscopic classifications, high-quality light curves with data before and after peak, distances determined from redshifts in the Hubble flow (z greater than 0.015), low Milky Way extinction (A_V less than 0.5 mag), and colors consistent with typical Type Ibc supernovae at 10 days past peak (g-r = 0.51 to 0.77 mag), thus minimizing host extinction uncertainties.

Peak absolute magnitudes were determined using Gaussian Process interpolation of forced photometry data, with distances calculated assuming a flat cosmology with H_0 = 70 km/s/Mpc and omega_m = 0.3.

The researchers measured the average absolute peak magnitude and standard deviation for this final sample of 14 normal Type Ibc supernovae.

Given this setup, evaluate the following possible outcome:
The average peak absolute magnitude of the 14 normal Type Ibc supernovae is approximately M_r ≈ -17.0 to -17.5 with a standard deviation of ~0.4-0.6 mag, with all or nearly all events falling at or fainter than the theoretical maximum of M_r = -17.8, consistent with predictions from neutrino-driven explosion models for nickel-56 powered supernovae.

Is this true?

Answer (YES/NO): NO